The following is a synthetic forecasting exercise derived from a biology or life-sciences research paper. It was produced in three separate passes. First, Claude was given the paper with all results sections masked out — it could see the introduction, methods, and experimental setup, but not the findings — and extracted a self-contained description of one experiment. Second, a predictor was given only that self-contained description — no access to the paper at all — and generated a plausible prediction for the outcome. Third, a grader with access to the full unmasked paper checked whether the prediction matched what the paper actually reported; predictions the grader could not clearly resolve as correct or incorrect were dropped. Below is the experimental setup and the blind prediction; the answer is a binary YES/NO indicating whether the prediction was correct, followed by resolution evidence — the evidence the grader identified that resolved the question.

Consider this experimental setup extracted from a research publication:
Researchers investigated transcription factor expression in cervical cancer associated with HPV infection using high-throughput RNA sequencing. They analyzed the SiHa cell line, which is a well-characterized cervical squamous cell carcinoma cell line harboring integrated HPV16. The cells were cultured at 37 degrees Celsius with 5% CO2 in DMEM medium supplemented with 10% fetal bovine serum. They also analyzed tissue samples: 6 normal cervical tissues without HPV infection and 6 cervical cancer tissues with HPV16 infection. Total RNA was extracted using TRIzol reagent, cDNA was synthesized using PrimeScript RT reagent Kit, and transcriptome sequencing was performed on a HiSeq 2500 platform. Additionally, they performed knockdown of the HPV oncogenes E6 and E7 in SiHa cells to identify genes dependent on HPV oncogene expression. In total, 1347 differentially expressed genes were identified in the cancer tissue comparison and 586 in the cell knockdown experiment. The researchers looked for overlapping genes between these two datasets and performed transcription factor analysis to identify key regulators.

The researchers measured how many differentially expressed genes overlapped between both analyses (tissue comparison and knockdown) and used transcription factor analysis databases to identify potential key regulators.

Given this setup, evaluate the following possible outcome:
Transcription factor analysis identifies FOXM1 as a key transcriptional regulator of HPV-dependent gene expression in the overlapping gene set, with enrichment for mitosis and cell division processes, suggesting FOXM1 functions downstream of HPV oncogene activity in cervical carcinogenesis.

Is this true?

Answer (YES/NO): NO